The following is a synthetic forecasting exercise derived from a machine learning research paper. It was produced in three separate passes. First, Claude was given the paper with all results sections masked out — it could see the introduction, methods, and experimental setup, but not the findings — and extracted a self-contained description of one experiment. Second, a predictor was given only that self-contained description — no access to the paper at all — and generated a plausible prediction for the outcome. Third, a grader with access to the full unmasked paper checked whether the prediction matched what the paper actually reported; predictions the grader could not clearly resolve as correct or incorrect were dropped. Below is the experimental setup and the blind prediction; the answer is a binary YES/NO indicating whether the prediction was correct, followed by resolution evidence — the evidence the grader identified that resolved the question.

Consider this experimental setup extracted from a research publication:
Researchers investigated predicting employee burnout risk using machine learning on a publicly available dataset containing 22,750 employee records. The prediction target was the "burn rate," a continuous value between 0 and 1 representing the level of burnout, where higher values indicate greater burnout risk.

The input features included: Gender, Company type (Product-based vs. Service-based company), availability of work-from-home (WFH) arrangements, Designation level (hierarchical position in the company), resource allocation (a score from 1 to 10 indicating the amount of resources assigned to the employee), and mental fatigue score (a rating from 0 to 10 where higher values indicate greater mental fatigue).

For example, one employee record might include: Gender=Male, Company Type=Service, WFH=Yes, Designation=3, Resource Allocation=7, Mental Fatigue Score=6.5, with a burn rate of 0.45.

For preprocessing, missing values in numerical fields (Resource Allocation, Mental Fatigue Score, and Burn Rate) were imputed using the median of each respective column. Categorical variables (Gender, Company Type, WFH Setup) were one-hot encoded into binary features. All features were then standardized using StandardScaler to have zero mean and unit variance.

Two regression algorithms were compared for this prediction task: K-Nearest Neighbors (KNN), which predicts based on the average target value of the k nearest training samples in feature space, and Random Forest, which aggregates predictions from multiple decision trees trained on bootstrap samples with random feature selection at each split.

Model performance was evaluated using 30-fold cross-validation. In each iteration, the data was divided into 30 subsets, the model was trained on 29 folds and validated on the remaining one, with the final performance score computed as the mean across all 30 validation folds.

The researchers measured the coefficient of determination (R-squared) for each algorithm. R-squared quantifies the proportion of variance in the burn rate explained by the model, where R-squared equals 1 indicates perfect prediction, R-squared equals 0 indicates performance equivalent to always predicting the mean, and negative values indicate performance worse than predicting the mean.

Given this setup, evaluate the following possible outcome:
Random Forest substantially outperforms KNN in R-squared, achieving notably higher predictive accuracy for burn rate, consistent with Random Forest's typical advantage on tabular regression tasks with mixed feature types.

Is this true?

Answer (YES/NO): NO